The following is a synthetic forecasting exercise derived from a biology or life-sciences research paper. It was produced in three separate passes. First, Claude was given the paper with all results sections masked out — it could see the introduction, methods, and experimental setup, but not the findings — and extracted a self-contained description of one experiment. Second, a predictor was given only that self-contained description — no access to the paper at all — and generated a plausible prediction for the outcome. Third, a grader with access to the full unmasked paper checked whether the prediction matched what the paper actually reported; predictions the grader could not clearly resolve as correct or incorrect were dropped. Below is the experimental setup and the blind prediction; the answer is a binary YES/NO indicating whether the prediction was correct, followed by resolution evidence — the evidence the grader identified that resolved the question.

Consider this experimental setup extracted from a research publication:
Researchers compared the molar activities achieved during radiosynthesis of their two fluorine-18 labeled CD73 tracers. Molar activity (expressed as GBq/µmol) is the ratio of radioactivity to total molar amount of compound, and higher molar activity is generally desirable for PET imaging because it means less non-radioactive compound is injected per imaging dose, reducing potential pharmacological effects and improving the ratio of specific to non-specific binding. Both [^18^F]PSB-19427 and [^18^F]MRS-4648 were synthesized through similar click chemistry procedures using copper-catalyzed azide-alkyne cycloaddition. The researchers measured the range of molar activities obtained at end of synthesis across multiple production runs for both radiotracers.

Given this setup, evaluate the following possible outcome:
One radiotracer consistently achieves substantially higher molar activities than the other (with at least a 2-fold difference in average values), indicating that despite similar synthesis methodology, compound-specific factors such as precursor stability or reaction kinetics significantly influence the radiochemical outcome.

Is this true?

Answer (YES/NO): YES